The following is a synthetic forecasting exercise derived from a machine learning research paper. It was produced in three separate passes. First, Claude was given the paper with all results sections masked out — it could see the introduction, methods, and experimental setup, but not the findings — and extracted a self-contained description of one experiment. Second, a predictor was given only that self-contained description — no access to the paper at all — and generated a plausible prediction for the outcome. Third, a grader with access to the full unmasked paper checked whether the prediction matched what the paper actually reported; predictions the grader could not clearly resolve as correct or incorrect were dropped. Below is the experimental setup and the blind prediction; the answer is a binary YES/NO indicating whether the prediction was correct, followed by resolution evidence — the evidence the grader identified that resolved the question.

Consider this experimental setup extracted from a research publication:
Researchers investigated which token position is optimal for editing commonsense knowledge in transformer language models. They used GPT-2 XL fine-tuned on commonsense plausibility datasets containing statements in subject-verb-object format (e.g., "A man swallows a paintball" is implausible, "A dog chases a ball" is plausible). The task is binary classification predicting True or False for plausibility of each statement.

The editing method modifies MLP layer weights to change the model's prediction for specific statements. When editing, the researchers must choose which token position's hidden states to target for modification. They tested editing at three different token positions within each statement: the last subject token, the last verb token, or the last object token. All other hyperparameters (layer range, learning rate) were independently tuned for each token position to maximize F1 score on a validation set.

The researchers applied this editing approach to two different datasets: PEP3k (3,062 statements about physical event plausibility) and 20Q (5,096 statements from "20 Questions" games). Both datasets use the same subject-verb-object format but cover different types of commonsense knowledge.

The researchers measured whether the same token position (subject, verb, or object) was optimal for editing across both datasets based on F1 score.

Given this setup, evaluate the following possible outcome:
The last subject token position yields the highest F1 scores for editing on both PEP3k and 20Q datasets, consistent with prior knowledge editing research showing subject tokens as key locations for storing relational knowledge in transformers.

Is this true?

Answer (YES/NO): NO